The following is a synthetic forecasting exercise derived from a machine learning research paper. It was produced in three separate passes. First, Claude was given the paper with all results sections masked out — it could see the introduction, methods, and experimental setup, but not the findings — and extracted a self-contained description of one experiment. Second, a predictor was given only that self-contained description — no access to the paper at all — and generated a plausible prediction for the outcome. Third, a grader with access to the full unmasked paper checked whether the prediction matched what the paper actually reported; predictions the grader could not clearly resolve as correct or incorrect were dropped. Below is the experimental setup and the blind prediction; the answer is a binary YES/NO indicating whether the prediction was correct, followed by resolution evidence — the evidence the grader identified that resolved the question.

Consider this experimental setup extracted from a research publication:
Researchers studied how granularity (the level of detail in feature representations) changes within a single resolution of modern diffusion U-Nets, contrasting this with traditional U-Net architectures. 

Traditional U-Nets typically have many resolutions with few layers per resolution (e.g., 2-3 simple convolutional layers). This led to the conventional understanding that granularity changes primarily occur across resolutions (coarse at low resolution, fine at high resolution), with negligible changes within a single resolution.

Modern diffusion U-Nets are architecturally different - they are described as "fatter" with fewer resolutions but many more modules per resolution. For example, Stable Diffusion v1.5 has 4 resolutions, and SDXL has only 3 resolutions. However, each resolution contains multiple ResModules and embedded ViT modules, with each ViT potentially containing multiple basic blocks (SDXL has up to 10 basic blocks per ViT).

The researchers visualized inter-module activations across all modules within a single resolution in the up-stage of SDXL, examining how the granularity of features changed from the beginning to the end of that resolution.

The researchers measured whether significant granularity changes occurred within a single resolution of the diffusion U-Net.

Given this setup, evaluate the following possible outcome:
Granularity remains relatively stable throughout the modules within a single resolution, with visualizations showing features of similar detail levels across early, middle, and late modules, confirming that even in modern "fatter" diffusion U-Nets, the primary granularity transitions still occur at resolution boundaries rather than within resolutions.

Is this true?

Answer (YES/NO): NO